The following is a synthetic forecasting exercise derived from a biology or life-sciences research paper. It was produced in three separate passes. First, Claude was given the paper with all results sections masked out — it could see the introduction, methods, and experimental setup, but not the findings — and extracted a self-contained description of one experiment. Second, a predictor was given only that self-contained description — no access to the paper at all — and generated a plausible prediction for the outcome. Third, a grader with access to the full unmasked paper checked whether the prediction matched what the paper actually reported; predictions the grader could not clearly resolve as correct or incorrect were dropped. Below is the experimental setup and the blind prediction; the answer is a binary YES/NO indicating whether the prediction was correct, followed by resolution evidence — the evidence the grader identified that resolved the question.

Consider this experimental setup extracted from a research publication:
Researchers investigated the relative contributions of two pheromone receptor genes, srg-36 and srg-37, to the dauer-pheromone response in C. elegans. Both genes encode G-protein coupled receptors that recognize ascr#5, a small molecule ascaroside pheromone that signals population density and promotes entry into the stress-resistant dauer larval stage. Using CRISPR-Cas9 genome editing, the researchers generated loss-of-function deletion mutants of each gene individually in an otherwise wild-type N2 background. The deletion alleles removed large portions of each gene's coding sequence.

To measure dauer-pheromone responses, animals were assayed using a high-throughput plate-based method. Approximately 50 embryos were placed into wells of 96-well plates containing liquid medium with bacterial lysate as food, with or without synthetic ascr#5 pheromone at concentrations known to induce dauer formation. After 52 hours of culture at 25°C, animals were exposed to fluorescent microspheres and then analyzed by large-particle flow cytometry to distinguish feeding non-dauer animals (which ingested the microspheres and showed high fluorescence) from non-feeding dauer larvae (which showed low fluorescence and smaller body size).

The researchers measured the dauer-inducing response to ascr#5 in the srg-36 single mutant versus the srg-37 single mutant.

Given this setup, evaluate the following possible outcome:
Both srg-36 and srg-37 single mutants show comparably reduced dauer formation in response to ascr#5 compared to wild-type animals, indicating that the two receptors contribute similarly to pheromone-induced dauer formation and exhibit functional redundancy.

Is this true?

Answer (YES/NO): NO